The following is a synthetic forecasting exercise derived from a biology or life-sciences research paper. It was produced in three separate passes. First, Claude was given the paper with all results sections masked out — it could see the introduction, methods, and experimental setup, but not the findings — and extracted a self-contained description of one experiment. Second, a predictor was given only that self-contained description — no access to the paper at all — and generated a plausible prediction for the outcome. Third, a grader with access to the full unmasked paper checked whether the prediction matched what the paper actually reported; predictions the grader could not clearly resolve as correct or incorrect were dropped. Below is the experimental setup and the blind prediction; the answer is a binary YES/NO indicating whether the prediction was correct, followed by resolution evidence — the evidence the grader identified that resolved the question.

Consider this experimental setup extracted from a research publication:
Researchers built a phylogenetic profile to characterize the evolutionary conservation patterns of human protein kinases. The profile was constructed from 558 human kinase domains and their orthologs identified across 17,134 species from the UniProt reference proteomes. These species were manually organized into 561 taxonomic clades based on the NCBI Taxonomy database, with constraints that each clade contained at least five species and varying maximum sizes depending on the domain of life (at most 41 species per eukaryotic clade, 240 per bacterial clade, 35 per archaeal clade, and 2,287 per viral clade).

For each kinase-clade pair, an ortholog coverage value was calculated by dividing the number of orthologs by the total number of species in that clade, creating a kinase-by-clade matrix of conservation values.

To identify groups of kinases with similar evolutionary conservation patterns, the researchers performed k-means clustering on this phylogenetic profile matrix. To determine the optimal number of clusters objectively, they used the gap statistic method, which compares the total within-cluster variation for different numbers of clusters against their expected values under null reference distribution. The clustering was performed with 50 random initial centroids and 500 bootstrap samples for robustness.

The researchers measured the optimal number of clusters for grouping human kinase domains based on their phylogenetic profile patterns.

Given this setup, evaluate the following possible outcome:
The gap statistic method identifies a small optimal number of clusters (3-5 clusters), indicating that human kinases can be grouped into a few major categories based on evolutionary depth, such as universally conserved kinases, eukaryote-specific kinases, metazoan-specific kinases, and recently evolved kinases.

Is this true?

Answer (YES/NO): NO